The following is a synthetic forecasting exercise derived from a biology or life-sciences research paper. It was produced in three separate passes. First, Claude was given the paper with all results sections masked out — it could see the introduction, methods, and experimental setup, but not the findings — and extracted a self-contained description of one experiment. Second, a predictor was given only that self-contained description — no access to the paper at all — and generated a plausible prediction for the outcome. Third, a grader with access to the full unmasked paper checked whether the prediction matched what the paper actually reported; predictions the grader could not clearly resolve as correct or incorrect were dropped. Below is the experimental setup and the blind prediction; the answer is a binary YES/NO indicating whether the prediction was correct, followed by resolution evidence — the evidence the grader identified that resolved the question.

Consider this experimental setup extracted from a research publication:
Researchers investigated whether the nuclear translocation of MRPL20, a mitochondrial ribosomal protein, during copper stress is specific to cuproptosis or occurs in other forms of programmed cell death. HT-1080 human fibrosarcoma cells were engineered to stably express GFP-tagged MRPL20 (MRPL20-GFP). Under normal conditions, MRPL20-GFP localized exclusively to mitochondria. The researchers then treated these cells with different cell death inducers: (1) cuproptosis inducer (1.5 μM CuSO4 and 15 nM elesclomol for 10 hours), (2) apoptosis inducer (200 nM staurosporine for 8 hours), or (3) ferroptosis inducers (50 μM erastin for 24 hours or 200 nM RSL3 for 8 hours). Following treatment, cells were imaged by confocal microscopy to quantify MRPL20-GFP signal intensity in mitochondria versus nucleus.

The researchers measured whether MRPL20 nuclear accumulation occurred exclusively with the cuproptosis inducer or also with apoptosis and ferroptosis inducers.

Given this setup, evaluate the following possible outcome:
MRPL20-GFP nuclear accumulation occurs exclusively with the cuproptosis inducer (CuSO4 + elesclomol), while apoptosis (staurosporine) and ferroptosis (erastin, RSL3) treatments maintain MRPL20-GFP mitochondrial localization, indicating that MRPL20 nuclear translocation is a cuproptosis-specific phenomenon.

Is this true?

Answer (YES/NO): YES